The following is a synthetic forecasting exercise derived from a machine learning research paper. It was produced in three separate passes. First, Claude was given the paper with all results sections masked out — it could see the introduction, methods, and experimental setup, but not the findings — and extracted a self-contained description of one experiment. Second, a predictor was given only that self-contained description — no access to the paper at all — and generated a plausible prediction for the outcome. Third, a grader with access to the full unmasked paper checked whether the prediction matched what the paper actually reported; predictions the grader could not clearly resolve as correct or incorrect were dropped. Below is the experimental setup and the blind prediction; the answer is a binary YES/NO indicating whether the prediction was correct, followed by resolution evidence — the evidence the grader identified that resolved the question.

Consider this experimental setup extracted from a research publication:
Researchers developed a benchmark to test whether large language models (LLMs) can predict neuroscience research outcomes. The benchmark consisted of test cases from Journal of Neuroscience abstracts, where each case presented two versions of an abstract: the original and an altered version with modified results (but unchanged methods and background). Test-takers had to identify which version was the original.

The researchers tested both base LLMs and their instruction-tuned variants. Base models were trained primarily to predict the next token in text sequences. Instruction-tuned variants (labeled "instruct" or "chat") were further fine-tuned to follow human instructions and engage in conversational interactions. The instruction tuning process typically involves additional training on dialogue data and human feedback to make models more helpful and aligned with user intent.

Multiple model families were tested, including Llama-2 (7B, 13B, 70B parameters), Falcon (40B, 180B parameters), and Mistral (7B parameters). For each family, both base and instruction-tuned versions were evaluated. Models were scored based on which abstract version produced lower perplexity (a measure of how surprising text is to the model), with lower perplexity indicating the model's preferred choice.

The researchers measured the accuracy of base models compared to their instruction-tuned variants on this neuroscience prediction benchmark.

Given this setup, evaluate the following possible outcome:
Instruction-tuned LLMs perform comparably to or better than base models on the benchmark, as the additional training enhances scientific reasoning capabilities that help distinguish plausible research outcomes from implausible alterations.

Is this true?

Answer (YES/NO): NO